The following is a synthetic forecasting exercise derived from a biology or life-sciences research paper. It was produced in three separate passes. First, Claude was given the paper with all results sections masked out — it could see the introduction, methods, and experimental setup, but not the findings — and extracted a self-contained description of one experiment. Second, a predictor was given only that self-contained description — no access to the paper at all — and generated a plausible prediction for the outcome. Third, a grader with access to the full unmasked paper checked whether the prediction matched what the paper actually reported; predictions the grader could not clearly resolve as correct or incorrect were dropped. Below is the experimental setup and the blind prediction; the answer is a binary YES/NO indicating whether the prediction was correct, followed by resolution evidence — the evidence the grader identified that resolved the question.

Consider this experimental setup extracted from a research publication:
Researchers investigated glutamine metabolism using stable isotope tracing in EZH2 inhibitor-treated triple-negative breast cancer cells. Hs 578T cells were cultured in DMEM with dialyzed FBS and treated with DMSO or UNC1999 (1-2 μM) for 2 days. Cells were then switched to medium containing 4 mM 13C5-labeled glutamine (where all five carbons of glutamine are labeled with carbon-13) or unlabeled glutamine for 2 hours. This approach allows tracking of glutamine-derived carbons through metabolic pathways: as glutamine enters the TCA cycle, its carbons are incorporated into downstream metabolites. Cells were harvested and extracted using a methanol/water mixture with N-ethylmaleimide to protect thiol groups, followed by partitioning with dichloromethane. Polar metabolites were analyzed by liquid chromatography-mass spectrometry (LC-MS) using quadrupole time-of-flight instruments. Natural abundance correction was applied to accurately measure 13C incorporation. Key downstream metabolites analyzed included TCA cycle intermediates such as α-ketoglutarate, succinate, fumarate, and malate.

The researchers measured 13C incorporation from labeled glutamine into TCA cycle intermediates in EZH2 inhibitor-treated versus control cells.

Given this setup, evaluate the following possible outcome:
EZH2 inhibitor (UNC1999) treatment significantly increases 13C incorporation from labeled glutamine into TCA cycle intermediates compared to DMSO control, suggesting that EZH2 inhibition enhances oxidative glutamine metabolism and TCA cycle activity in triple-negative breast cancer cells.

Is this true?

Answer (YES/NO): NO